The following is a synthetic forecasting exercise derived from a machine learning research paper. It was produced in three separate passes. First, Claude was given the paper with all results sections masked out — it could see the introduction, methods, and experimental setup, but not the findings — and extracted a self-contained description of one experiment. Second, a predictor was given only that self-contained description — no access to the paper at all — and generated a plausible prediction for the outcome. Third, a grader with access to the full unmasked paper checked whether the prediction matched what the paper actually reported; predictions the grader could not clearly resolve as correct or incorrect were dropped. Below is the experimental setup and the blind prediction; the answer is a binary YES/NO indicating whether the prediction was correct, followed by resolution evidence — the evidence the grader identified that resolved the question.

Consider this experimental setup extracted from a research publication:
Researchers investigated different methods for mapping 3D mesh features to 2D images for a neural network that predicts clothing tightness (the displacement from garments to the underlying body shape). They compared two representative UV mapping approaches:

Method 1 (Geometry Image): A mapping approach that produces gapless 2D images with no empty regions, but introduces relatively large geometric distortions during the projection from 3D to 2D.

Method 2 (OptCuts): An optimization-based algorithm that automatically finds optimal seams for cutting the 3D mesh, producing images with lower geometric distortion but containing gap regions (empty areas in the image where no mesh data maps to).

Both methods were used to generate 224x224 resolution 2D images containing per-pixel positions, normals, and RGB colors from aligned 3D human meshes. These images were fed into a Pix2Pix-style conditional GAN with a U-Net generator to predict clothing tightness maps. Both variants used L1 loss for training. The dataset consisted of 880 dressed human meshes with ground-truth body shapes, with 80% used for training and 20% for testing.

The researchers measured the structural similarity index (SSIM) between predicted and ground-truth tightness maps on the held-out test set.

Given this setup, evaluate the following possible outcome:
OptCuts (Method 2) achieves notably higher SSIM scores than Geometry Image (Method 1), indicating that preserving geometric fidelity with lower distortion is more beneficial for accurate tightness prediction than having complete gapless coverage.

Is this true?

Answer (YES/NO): NO